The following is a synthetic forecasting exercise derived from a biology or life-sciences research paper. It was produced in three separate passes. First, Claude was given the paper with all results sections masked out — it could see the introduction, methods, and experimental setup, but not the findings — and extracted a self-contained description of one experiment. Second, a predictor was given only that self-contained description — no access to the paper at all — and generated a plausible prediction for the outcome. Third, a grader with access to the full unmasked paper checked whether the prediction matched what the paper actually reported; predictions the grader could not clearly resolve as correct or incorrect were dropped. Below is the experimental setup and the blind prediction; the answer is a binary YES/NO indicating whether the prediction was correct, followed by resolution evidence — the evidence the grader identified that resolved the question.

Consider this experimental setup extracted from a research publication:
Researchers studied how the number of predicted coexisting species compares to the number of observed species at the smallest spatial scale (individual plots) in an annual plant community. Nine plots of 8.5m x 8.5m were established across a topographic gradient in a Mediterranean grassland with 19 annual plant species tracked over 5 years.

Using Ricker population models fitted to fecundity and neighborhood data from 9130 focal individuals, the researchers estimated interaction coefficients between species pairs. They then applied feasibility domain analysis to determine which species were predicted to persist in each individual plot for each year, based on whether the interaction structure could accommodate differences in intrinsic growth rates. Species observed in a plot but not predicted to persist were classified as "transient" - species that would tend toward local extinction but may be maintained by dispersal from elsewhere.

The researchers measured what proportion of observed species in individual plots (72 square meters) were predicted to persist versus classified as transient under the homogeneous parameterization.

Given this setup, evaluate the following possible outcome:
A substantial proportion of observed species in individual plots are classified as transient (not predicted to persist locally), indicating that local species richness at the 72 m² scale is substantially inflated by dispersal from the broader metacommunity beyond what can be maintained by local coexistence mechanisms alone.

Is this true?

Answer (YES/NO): NO